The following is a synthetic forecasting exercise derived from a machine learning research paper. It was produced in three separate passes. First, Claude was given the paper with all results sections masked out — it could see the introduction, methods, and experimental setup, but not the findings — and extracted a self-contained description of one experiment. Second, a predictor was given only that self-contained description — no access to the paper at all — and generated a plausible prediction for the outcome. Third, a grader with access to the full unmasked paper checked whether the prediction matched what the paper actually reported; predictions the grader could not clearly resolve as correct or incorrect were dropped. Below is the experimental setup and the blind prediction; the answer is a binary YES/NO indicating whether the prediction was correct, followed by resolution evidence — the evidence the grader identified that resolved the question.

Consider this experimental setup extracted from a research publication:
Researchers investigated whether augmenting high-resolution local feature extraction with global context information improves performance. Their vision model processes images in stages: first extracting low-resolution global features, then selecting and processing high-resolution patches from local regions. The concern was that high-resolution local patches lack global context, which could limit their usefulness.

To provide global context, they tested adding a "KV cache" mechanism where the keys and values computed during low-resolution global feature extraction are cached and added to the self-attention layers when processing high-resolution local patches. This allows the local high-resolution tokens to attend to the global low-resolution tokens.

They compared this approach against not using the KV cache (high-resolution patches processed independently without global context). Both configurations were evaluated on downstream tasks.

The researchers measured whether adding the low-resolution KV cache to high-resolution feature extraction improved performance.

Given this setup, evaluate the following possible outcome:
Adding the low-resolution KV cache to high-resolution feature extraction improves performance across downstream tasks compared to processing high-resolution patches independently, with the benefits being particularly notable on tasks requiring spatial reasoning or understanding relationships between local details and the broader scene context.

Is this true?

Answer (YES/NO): NO